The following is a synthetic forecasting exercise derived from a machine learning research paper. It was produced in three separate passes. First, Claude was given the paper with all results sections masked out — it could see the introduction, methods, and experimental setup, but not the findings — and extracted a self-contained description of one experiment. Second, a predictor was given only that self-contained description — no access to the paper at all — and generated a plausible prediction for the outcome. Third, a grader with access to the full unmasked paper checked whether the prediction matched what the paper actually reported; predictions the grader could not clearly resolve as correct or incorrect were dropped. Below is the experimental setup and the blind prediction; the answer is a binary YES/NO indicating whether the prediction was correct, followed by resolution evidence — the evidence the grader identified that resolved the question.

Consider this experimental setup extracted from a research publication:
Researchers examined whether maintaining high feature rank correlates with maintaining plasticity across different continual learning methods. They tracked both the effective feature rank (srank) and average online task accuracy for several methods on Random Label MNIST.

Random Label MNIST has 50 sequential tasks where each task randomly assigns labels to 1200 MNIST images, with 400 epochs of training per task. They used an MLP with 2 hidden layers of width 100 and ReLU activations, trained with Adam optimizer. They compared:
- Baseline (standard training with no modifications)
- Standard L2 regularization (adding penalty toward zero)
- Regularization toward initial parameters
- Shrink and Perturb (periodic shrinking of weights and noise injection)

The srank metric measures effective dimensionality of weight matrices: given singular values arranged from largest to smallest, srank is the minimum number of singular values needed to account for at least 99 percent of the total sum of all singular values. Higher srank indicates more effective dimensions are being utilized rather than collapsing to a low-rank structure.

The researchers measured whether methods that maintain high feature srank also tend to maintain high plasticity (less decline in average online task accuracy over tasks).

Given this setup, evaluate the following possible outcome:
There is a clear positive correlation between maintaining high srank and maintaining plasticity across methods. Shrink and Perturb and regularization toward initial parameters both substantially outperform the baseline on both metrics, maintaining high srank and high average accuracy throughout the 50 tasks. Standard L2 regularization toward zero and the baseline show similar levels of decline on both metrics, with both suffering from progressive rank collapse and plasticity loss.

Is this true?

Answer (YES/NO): NO